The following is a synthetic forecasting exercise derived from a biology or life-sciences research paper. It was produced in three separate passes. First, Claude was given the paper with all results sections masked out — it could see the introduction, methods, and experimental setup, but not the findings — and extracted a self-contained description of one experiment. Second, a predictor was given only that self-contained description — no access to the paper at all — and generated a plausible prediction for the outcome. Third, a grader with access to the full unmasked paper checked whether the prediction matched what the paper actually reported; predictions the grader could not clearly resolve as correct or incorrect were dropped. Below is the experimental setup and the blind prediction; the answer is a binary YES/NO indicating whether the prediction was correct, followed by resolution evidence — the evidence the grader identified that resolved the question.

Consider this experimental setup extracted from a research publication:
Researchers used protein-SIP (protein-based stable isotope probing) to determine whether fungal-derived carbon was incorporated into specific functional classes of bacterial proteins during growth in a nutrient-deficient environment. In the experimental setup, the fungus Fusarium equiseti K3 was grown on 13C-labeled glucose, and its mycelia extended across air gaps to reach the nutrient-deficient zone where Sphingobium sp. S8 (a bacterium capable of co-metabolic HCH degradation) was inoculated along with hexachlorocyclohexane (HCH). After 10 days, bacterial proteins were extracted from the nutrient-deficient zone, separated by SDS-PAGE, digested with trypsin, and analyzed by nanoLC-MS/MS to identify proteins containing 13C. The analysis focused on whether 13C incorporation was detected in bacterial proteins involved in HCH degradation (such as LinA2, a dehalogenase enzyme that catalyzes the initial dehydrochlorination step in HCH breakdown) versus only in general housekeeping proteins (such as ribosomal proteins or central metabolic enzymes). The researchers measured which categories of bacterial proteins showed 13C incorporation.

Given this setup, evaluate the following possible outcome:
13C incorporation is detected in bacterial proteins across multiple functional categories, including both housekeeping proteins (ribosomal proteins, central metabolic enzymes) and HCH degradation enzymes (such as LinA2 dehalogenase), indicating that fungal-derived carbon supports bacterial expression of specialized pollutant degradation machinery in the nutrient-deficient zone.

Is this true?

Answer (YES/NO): NO